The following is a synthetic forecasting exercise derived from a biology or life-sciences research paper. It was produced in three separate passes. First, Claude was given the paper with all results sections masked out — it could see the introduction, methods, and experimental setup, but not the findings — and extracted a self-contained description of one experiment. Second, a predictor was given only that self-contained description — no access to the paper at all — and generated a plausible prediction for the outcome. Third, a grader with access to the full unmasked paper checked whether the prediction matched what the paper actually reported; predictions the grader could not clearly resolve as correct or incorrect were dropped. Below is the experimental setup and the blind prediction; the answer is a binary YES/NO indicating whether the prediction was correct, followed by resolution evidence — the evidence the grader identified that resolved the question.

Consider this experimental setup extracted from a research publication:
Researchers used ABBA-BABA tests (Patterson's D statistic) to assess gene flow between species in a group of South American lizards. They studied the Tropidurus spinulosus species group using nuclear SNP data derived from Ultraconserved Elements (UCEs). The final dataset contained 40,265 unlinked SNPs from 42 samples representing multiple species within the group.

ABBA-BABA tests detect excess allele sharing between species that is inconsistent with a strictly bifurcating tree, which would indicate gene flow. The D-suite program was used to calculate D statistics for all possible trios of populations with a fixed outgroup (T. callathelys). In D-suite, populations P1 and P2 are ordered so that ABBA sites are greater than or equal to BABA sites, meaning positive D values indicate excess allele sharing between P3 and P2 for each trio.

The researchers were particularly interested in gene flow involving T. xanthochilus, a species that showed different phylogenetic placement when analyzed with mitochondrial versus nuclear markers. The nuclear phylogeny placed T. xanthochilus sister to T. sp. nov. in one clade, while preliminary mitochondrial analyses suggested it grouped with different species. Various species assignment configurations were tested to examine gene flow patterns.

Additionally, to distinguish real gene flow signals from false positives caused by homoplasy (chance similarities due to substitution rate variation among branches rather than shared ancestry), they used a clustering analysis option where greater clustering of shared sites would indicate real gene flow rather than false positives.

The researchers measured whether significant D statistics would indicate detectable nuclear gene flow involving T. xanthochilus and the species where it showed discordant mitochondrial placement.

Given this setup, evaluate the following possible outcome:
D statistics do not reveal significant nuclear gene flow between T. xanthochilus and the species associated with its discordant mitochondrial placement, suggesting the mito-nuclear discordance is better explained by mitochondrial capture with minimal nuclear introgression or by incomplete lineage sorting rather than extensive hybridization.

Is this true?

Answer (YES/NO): YES